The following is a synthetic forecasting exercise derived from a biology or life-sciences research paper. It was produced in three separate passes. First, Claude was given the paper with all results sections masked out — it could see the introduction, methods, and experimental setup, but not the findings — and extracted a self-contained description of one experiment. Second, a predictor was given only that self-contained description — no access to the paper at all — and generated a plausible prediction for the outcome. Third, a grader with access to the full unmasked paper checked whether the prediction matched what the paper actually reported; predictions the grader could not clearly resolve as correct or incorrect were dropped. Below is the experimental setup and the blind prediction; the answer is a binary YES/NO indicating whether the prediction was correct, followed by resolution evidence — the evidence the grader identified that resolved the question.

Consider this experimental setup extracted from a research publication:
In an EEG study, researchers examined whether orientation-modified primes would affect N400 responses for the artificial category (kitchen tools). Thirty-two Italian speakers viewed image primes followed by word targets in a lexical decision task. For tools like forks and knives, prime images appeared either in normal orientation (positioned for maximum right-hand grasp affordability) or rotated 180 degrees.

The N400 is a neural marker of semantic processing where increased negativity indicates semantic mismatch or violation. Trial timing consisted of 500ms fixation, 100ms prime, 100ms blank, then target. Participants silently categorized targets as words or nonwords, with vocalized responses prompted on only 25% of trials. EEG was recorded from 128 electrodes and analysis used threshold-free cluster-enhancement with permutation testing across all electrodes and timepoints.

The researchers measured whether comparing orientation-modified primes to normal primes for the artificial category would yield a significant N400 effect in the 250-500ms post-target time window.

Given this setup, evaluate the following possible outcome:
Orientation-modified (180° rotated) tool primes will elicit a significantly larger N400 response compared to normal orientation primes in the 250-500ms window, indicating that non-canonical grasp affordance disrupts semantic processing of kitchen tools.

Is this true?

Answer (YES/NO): NO